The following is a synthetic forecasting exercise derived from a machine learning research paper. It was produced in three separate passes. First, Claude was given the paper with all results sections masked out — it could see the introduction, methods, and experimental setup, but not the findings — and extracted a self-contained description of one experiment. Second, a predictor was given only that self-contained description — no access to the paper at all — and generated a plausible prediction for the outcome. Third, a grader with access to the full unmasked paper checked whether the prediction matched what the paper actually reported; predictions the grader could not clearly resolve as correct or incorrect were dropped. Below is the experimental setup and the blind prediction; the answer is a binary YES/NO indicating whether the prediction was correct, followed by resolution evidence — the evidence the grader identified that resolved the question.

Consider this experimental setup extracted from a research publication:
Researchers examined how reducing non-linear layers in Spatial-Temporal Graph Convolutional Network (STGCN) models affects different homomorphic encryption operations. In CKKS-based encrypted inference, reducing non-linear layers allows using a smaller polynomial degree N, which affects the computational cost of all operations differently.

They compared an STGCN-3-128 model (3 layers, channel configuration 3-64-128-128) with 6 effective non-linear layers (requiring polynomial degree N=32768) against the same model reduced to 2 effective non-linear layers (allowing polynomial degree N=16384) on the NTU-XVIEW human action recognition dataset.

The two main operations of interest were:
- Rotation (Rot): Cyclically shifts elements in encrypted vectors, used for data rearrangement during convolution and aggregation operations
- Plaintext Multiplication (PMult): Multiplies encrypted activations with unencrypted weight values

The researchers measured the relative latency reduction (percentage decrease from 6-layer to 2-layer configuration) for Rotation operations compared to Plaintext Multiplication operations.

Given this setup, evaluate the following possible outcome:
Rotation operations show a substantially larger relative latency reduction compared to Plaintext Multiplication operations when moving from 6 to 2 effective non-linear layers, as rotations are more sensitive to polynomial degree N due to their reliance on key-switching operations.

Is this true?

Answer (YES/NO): YES